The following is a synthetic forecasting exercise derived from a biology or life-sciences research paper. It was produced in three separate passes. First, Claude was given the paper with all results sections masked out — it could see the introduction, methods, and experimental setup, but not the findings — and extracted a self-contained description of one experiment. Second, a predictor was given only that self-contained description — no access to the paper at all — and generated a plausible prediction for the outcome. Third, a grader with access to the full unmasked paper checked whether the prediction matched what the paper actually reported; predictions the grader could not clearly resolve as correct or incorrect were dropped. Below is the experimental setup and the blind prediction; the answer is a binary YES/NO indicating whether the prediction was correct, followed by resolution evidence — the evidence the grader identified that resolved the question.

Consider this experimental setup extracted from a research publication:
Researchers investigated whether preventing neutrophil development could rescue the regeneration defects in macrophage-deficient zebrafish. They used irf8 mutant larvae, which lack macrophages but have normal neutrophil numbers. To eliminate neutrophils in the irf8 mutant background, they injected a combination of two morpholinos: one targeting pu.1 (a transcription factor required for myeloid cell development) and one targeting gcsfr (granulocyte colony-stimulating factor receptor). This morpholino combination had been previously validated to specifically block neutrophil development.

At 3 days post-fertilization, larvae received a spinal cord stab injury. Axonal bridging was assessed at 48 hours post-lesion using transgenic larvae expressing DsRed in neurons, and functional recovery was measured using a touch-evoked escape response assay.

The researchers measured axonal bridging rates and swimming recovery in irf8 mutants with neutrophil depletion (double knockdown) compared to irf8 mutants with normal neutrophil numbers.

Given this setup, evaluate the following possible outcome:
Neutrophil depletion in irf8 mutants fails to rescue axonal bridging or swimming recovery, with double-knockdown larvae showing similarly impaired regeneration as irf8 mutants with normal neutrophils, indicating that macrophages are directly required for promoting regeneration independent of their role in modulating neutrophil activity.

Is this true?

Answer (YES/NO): NO